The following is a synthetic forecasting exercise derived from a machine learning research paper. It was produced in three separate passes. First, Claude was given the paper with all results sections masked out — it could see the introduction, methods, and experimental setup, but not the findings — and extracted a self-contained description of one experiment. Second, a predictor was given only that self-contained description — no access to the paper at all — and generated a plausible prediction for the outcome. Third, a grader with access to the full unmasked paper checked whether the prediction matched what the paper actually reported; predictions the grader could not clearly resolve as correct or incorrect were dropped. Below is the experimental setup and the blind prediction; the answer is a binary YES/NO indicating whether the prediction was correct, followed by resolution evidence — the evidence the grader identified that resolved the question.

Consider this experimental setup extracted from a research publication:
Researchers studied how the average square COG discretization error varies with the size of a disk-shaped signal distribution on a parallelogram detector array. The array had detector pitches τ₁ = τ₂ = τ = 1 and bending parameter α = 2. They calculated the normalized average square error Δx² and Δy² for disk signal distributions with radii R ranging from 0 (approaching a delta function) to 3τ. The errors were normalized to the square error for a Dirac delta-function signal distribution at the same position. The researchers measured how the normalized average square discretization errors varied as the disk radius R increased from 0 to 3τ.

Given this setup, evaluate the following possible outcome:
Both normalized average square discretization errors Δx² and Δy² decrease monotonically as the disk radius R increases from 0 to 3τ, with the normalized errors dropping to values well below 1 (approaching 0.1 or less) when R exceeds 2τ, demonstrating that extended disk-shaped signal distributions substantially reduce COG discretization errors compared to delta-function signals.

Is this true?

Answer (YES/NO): NO